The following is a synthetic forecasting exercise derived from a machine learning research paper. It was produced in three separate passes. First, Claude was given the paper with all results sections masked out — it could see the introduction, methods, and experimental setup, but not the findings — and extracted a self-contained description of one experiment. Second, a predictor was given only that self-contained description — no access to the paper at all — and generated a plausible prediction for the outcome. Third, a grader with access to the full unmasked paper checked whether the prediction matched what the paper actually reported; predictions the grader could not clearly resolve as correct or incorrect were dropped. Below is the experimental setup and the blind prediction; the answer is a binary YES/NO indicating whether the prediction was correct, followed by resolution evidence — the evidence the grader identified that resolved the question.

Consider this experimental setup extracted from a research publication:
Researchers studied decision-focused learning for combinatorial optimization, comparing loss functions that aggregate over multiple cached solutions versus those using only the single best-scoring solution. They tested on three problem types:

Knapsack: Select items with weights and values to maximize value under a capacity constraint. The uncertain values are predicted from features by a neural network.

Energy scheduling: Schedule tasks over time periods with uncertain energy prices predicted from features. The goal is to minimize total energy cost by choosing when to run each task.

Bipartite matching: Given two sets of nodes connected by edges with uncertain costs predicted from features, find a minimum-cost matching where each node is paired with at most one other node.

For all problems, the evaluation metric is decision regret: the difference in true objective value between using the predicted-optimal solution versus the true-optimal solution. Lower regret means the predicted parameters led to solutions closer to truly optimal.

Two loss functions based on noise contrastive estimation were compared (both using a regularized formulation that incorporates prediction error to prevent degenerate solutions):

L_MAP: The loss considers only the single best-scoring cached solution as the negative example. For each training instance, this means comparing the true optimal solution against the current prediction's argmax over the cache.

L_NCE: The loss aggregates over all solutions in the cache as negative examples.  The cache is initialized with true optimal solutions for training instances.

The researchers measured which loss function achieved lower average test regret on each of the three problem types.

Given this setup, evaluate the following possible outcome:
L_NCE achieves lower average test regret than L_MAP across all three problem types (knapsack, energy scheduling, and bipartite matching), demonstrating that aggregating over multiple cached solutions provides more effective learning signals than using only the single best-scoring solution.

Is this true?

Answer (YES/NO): NO